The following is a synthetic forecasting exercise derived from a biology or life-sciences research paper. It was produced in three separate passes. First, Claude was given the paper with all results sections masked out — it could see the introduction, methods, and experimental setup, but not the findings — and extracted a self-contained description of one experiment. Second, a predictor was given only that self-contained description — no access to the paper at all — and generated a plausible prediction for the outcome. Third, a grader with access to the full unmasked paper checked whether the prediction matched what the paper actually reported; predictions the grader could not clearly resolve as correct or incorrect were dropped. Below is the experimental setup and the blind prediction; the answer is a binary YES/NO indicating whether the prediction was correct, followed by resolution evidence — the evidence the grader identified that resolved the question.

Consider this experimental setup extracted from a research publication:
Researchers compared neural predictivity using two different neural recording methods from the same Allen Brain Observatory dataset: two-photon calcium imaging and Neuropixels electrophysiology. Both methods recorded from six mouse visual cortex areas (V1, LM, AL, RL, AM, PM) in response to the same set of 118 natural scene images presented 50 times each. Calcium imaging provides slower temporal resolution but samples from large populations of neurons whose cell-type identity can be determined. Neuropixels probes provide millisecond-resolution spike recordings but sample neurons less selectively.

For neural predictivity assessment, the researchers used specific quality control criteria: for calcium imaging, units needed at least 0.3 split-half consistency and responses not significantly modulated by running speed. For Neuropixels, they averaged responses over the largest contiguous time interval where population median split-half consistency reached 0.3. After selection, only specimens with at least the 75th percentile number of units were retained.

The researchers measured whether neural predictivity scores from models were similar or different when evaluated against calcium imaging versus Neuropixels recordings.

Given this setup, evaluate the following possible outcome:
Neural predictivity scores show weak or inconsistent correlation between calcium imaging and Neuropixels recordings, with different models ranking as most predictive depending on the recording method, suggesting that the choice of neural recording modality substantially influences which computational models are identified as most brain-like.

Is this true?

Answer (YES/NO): NO